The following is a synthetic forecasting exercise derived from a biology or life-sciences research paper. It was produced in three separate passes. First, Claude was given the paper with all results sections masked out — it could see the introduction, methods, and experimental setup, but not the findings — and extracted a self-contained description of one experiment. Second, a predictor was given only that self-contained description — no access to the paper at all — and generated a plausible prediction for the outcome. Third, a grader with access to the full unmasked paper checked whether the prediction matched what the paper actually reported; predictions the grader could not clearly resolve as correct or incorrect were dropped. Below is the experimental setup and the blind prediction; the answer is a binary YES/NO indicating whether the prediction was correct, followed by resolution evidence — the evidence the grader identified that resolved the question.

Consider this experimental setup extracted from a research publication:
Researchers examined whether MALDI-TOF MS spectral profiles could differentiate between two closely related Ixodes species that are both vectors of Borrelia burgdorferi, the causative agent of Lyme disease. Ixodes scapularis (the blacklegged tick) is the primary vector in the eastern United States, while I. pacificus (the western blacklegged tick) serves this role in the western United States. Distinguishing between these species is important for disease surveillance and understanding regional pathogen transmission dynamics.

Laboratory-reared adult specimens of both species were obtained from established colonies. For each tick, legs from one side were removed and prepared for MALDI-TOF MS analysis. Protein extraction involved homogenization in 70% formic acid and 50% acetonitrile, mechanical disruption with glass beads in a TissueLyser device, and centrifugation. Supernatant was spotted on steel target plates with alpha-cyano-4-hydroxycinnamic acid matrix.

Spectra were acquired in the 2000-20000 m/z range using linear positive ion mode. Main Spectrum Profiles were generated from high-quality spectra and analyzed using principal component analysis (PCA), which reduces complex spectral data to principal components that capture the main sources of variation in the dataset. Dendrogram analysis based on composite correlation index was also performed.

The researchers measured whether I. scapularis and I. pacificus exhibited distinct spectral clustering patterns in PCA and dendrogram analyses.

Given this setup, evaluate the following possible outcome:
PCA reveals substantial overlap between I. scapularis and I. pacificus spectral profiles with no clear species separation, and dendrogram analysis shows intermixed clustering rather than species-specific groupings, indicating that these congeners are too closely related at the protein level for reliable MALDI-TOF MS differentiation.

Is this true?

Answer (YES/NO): NO